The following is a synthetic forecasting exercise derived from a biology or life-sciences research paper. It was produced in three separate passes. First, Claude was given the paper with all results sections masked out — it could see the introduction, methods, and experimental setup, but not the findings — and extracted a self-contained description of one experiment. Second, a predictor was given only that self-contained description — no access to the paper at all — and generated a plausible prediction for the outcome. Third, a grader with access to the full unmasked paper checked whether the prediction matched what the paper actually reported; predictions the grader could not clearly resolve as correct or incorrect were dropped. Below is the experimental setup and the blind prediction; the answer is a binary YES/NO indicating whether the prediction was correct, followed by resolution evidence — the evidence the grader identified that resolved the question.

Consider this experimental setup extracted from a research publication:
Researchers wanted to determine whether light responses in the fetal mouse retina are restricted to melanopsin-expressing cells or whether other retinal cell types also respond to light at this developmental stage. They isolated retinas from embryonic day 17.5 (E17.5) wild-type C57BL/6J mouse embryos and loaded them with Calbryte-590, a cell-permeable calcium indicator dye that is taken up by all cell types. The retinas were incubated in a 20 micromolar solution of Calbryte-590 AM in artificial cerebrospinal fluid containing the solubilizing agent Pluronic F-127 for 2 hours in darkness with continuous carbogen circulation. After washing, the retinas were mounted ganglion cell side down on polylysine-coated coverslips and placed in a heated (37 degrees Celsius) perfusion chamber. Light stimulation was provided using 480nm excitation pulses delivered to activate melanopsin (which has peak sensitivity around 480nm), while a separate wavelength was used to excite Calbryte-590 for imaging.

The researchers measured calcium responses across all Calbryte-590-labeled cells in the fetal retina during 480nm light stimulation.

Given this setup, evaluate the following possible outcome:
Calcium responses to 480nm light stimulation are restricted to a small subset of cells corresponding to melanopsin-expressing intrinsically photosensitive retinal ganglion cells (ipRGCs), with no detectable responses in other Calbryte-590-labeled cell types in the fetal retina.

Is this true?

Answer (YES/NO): NO